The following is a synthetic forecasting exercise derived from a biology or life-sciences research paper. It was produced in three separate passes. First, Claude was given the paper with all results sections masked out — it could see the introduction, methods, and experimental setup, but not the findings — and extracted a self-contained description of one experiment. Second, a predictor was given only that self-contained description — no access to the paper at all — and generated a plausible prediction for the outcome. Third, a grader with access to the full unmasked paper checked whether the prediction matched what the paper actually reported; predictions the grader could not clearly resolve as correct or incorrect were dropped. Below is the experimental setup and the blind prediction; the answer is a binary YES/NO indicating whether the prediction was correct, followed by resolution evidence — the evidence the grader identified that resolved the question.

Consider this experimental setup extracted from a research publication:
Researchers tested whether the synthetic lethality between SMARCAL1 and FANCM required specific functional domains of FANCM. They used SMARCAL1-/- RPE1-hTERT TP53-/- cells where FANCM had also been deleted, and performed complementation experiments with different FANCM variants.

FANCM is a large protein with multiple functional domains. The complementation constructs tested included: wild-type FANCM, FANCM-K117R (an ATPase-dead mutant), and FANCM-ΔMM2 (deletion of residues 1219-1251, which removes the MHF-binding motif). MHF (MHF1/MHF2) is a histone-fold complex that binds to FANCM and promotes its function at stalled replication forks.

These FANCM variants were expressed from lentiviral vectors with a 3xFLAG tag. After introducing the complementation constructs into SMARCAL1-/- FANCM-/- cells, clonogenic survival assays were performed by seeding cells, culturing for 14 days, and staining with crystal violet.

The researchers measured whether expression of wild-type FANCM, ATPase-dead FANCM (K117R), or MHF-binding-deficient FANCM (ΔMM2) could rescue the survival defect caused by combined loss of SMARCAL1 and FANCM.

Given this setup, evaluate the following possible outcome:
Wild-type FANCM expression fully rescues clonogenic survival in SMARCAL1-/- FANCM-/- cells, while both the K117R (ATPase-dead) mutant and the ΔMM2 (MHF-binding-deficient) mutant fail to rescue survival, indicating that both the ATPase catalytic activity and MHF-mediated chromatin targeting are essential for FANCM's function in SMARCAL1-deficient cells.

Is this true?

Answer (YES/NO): NO